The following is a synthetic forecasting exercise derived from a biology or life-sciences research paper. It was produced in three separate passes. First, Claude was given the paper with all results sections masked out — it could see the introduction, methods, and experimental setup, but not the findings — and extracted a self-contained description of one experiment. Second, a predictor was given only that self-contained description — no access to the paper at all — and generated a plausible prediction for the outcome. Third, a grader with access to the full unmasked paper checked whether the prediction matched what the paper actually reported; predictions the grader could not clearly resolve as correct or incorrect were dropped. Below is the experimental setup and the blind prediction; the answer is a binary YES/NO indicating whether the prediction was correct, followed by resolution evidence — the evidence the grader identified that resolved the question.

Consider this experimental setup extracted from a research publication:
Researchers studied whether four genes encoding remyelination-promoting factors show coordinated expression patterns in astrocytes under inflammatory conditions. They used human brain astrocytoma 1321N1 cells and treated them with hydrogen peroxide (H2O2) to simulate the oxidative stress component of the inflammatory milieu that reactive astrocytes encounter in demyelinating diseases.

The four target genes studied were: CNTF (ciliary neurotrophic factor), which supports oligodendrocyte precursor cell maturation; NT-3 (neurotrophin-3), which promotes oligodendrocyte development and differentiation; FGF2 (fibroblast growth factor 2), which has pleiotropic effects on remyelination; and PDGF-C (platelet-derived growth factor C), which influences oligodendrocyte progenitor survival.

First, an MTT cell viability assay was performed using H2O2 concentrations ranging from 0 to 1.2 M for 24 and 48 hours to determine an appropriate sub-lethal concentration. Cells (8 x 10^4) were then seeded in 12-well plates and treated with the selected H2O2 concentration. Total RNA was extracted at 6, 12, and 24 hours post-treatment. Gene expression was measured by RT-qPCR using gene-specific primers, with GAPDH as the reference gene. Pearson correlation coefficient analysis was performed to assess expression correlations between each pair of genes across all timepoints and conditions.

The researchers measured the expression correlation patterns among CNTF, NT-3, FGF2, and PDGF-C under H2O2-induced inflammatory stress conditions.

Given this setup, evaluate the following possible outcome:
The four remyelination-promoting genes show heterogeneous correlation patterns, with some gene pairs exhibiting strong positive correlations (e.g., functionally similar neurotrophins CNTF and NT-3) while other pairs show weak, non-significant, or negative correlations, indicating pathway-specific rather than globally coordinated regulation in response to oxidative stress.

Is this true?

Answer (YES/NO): YES